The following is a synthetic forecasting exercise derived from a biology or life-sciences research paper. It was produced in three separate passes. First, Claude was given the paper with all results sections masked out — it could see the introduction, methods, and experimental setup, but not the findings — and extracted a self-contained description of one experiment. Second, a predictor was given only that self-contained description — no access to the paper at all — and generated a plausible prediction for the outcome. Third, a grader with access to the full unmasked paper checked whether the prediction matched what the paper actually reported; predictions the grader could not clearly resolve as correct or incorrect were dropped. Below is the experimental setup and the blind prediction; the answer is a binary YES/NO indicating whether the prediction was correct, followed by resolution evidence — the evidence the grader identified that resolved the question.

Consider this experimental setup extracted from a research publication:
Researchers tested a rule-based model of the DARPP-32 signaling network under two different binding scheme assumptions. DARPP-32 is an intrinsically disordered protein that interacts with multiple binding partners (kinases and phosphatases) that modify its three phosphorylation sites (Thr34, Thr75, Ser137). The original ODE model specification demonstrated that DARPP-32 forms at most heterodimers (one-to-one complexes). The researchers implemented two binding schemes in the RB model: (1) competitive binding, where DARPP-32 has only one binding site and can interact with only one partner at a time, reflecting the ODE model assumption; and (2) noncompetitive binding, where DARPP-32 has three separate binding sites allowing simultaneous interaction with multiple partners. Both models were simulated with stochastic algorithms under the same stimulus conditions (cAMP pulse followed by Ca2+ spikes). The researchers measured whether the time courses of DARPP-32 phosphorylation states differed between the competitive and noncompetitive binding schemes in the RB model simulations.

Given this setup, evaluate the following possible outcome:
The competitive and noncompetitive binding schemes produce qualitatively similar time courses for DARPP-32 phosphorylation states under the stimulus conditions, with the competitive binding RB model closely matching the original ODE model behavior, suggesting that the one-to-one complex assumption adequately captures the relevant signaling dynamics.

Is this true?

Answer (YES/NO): YES